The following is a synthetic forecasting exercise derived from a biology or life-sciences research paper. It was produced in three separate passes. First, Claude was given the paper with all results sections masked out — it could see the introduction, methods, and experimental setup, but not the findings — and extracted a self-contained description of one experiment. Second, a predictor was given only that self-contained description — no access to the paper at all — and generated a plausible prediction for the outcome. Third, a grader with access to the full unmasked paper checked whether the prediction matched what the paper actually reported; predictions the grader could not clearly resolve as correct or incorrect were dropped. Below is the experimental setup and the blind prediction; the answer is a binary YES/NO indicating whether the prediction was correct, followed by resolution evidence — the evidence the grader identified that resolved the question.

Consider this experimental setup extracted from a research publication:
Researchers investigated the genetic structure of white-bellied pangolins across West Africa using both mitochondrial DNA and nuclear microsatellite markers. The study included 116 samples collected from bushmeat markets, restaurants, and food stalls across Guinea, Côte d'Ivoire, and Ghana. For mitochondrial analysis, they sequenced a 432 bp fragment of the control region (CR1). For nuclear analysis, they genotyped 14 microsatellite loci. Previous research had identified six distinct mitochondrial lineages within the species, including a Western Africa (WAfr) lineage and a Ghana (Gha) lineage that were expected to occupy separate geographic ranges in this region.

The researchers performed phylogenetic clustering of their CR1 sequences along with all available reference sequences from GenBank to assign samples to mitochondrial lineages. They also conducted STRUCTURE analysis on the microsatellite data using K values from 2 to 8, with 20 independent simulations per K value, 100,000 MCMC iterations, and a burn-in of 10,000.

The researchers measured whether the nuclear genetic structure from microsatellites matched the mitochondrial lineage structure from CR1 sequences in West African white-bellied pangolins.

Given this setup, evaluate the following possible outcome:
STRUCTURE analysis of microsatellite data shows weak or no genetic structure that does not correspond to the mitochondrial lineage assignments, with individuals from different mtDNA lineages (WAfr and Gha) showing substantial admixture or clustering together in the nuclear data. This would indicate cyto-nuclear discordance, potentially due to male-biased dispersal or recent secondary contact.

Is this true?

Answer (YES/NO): YES